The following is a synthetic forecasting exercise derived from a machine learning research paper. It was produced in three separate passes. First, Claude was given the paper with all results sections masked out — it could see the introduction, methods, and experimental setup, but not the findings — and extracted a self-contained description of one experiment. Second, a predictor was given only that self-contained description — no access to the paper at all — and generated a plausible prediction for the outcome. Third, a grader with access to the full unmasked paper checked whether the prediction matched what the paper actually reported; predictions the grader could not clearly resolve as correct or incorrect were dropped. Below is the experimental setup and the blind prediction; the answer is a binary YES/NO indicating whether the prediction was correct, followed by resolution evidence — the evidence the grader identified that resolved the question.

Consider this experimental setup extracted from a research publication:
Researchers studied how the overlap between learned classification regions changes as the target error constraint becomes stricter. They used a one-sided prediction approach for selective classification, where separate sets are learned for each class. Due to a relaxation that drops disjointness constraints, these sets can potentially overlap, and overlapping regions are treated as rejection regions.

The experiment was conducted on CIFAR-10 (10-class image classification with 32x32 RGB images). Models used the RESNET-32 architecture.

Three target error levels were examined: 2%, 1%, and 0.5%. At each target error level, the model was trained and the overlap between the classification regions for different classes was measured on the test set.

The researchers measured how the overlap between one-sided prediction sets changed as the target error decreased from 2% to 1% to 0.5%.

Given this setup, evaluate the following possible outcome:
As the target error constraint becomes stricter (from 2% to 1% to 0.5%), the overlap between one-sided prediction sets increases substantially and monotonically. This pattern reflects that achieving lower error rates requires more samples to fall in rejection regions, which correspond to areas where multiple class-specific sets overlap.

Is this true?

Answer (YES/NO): NO